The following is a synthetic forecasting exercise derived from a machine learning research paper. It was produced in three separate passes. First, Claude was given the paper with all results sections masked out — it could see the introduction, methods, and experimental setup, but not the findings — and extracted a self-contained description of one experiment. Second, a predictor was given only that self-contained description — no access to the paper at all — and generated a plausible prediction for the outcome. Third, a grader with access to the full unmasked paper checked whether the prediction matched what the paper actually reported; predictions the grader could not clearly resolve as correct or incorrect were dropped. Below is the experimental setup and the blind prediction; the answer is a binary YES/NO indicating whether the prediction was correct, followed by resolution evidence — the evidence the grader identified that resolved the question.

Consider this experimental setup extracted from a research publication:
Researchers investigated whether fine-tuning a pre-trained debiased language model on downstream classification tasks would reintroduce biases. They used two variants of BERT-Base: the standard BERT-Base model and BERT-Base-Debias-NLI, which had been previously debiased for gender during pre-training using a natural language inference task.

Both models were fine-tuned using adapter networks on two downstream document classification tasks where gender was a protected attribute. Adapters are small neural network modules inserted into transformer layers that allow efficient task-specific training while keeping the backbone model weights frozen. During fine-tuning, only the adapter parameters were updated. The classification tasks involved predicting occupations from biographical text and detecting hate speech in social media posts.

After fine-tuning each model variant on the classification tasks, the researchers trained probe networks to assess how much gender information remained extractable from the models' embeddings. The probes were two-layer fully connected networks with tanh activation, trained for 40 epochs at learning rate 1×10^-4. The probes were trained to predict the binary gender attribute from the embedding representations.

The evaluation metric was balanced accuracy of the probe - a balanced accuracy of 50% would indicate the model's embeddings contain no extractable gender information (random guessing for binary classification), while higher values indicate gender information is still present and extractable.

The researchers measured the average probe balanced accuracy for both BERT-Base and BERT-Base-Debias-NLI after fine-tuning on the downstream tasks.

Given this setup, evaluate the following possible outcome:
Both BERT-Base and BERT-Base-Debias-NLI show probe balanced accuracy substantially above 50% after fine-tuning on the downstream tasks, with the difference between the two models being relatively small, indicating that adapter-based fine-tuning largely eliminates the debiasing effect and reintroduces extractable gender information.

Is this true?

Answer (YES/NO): NO